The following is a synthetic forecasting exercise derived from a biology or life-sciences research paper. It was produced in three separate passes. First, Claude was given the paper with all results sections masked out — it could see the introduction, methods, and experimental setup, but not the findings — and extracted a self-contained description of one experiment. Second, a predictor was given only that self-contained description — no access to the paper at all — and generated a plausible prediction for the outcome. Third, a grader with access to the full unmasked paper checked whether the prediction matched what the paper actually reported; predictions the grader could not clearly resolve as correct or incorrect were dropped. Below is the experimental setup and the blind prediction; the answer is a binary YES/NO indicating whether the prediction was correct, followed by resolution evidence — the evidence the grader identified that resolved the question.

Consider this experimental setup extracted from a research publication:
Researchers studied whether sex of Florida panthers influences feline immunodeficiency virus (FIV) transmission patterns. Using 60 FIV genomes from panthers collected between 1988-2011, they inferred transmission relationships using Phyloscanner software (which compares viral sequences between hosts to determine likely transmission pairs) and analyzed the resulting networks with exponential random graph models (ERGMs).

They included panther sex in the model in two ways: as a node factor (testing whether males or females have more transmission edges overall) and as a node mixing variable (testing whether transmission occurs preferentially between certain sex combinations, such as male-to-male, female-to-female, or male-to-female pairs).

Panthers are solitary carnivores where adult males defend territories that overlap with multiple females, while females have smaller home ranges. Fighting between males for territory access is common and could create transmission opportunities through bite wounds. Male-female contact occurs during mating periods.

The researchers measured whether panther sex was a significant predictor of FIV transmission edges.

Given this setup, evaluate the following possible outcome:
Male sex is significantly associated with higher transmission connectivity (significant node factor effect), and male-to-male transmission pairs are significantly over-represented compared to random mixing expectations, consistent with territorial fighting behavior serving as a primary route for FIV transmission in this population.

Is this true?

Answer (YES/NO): NO